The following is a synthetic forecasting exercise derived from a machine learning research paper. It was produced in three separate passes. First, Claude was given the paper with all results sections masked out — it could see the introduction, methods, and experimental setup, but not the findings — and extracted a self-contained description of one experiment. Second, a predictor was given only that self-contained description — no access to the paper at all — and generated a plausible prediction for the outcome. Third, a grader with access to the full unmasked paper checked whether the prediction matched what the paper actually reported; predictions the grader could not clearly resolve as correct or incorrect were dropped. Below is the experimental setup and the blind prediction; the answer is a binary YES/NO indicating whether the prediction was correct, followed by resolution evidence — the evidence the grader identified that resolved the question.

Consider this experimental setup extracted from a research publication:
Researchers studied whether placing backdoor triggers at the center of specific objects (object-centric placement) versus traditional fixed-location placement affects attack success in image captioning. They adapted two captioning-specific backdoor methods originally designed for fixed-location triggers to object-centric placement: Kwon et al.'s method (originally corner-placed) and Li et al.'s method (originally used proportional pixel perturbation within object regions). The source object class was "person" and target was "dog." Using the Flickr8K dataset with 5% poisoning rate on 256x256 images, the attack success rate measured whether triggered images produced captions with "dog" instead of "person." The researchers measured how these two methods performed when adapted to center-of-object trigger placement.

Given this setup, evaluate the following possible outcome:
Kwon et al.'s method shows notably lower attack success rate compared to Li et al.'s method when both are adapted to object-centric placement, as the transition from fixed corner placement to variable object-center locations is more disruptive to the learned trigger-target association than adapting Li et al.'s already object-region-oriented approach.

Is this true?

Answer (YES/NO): YES